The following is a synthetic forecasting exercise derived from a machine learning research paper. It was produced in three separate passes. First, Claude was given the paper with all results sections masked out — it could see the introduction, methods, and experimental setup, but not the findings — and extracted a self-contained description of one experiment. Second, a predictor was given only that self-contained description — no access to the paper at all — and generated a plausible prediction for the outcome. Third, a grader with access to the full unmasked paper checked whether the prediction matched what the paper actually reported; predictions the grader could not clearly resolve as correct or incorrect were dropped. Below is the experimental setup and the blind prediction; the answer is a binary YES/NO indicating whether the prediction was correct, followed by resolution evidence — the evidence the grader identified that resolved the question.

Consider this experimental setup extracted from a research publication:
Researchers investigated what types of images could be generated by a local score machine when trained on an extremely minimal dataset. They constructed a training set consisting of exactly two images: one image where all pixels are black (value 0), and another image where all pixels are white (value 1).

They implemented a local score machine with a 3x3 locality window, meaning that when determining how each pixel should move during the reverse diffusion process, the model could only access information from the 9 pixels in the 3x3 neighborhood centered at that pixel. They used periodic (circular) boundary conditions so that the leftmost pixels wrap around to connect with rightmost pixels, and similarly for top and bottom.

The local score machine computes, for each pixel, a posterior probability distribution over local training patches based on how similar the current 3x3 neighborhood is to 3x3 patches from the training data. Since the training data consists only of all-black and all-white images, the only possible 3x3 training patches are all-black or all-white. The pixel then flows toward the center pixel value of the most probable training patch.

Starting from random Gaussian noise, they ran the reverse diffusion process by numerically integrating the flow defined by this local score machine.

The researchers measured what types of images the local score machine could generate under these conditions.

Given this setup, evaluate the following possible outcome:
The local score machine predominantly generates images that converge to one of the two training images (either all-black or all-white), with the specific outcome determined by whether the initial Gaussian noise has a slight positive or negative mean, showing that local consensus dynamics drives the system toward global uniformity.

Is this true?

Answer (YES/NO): NO